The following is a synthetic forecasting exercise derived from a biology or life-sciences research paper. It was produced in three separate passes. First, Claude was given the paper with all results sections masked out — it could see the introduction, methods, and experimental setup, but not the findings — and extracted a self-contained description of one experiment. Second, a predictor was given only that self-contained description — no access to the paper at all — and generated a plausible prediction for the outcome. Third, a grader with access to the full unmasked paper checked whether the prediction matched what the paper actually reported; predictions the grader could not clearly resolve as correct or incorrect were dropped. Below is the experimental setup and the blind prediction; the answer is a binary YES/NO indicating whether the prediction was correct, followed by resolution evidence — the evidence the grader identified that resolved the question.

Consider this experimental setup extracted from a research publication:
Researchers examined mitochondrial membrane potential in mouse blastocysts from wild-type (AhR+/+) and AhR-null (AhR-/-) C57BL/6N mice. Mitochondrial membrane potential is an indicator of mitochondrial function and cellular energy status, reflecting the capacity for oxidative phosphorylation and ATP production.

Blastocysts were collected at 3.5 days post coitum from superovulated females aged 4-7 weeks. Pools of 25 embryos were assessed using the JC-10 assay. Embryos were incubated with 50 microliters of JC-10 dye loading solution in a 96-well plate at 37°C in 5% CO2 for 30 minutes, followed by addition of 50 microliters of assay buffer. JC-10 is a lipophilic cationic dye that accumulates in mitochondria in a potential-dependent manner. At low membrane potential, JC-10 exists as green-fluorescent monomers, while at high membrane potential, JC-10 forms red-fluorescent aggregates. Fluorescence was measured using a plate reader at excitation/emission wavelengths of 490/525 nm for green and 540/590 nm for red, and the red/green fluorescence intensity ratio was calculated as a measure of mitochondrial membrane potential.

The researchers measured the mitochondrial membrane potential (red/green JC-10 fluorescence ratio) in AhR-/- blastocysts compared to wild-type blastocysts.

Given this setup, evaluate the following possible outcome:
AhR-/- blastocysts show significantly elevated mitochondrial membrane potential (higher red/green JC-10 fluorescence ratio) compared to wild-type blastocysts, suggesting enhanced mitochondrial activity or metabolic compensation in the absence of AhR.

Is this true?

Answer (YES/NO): NO